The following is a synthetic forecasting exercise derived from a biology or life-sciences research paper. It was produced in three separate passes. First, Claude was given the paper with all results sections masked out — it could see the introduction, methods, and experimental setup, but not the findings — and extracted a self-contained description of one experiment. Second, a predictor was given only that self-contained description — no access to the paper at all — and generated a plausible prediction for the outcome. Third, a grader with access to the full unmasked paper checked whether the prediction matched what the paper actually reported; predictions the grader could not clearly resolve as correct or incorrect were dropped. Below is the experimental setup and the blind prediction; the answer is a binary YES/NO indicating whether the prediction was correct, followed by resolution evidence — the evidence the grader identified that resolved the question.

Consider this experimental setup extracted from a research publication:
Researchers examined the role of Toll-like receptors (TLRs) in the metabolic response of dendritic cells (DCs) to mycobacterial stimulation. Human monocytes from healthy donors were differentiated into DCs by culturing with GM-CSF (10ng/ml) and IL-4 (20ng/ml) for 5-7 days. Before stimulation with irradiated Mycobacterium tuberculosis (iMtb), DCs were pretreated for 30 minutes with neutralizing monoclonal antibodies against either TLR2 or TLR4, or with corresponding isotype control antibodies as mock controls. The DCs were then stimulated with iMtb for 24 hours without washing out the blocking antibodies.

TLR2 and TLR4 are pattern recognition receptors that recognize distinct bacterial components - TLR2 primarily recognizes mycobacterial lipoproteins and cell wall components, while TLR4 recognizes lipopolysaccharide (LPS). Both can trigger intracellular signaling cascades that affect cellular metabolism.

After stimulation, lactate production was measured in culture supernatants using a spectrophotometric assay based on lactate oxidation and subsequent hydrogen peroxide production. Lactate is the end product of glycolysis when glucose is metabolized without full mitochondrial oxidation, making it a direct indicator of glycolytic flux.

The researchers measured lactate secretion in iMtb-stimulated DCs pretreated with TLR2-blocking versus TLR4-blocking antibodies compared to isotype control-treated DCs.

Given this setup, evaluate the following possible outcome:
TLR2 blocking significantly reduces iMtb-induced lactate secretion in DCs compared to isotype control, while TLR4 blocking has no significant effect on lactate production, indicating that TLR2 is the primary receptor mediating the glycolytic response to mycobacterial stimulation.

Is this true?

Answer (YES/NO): YES